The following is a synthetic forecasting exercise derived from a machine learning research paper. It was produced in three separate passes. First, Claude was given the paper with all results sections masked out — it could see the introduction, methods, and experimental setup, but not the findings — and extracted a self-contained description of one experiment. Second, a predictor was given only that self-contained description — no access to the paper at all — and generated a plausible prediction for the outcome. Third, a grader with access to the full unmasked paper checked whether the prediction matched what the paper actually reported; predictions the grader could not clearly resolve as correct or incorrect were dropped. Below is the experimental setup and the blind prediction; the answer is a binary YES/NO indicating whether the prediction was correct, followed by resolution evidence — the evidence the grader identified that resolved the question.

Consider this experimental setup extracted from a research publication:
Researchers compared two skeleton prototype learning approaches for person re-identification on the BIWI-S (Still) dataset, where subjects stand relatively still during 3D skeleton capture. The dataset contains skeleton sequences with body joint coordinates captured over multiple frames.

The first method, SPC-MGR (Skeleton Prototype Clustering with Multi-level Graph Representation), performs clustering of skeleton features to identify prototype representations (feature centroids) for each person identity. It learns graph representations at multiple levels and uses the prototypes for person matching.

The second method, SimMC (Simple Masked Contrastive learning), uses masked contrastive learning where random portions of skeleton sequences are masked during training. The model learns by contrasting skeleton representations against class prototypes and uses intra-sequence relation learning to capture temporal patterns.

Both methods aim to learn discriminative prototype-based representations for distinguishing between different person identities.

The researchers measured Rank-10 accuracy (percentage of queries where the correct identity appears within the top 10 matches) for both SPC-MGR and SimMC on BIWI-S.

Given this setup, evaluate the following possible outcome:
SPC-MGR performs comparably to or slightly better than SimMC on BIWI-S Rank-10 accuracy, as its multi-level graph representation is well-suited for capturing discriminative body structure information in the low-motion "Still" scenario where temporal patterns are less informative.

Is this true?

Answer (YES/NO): NO